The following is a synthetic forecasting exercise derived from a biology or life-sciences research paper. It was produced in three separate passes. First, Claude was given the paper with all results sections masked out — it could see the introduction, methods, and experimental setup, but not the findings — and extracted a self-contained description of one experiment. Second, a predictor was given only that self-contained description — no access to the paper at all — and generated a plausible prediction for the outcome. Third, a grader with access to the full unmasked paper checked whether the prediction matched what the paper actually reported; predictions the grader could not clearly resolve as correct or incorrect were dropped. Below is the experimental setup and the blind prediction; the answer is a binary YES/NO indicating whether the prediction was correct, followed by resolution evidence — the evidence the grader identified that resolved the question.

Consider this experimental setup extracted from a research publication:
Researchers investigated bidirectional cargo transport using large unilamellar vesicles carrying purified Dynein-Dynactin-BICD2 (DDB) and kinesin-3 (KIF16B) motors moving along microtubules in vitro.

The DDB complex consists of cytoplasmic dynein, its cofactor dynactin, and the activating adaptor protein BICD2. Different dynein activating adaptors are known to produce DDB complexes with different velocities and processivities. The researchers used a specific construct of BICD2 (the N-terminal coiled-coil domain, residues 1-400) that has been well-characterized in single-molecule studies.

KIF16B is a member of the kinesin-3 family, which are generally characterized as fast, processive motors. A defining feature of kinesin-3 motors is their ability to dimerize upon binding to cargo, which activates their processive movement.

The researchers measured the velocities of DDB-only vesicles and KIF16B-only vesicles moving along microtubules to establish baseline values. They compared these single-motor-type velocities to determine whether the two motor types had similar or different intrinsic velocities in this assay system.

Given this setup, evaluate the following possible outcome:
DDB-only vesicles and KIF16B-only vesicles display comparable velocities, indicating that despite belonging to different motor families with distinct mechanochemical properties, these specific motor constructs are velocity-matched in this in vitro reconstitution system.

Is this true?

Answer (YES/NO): YES